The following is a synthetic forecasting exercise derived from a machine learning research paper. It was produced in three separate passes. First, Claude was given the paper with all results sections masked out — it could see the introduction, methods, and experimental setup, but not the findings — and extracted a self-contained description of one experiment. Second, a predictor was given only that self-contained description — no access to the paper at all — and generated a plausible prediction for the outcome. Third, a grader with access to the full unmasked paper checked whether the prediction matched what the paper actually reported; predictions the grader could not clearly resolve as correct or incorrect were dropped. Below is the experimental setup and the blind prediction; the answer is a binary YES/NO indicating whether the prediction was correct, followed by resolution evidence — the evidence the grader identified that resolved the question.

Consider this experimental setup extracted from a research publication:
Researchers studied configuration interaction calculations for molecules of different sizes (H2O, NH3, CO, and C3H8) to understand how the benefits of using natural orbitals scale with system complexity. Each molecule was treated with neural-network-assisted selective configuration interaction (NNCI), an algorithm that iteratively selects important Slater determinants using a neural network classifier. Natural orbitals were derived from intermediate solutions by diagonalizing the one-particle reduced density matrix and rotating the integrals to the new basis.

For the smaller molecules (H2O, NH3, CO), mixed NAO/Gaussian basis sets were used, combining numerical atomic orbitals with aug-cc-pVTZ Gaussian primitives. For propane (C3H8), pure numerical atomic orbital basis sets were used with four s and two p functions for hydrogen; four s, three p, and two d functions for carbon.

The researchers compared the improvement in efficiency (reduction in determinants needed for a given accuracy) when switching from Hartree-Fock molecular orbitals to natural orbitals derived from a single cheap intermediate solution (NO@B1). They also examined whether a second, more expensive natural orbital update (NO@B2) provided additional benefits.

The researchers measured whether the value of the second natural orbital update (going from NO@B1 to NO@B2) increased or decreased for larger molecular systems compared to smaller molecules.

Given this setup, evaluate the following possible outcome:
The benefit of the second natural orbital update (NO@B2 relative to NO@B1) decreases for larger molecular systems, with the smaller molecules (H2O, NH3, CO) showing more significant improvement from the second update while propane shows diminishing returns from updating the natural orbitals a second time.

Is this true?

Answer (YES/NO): NO